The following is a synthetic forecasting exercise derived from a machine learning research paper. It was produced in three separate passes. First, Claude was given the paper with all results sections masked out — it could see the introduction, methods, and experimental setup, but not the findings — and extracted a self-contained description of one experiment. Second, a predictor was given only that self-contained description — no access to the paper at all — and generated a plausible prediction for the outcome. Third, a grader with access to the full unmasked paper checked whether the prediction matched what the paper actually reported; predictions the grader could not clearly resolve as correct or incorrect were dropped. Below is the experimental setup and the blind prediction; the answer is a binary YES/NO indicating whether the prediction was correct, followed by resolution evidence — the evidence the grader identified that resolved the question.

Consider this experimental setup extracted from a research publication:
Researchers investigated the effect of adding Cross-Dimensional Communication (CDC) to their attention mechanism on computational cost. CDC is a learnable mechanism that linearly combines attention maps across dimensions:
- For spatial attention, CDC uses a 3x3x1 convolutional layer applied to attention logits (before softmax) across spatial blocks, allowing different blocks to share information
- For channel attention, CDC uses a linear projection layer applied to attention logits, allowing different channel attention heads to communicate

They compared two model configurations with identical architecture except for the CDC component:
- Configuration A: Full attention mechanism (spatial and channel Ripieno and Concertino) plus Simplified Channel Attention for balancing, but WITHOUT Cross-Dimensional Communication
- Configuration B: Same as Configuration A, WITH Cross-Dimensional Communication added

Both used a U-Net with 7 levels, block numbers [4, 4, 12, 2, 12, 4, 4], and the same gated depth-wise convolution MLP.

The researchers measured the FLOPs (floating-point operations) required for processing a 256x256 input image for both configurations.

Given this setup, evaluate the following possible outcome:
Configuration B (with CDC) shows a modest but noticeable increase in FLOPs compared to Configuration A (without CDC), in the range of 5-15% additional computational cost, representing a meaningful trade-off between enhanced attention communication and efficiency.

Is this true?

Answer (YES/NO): NO